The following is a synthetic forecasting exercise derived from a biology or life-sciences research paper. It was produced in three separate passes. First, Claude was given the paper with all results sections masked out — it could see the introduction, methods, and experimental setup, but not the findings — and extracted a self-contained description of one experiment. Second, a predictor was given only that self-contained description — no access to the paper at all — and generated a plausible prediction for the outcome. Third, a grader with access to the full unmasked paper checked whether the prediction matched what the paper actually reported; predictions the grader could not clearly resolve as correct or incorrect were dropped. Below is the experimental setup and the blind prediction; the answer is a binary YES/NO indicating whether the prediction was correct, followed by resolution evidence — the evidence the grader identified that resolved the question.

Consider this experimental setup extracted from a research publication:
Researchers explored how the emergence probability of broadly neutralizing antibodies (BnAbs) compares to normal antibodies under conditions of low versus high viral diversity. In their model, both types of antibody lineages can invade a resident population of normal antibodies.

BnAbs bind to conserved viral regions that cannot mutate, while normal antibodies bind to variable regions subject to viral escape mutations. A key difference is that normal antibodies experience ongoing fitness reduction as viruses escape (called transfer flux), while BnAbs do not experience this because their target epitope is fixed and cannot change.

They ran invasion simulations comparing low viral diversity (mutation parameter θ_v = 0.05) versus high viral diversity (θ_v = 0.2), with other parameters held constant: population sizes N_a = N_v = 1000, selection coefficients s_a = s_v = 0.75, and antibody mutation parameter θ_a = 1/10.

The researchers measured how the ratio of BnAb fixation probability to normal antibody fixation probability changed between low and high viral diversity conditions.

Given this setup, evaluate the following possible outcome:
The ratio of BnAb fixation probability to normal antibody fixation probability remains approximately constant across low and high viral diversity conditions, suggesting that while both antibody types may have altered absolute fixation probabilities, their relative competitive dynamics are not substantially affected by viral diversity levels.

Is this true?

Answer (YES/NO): NO